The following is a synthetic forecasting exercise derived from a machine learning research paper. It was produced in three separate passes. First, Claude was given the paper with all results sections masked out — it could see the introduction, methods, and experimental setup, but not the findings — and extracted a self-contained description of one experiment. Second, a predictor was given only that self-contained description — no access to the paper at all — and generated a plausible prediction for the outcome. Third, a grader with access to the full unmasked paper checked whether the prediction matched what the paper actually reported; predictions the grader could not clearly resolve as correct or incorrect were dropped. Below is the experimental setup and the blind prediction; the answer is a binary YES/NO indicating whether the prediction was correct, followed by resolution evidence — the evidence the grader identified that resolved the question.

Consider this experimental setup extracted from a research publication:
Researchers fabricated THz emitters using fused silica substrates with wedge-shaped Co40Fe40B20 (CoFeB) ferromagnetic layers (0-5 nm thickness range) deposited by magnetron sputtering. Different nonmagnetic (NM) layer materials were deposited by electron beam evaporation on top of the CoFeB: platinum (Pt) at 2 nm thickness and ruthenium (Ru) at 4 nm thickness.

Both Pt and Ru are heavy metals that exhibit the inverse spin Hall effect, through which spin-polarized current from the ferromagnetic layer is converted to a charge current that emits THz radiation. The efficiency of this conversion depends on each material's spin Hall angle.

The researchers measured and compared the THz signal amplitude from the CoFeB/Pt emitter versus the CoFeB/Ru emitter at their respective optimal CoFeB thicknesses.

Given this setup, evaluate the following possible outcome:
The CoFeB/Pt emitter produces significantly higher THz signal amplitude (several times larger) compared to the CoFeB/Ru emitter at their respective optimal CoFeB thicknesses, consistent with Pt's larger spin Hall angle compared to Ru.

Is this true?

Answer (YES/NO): YES